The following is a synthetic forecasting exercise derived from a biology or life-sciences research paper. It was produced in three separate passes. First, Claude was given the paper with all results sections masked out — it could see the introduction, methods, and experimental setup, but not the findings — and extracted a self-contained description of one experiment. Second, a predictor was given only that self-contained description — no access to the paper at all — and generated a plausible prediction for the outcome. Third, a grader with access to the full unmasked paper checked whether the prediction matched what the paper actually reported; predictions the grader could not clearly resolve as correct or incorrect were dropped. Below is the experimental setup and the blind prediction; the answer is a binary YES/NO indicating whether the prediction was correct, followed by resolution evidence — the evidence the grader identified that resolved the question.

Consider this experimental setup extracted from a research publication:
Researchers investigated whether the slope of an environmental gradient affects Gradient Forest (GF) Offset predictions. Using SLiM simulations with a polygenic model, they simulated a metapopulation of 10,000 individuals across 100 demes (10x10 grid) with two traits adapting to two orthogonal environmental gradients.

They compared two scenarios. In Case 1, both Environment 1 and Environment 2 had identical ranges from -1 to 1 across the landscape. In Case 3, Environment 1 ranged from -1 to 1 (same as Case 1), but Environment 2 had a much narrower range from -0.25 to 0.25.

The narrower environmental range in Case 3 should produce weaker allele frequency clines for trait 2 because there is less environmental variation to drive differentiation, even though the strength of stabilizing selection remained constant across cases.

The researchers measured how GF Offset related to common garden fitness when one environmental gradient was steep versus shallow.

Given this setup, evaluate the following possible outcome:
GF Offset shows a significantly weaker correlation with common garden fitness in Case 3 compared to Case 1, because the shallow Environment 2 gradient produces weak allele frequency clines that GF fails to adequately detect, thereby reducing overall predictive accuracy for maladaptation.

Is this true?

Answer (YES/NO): NO